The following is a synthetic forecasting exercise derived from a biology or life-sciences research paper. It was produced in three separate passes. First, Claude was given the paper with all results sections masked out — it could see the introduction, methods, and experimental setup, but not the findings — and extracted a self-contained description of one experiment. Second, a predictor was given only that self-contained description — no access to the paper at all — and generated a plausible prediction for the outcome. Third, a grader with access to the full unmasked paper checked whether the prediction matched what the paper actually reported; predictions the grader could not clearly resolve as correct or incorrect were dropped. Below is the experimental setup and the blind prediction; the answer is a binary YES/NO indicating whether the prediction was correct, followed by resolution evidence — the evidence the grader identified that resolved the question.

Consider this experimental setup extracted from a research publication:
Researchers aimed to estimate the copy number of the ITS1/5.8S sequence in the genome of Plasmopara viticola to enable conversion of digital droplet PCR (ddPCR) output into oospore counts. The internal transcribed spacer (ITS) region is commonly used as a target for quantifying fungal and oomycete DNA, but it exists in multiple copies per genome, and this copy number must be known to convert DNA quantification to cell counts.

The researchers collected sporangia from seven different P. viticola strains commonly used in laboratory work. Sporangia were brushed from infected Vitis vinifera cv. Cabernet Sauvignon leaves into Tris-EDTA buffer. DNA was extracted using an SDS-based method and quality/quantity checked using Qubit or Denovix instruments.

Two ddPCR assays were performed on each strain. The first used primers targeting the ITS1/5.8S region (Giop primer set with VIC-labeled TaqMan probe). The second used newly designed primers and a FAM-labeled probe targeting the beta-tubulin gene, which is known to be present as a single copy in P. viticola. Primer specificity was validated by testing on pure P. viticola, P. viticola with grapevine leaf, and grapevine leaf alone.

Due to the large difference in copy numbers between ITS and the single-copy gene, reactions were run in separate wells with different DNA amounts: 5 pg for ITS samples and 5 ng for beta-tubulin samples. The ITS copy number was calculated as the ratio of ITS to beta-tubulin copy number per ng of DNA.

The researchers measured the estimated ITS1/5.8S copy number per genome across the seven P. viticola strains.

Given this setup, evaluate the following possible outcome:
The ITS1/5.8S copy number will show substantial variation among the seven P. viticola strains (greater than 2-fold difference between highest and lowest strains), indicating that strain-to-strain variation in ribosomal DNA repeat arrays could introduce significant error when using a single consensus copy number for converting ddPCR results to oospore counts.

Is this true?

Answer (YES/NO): NO